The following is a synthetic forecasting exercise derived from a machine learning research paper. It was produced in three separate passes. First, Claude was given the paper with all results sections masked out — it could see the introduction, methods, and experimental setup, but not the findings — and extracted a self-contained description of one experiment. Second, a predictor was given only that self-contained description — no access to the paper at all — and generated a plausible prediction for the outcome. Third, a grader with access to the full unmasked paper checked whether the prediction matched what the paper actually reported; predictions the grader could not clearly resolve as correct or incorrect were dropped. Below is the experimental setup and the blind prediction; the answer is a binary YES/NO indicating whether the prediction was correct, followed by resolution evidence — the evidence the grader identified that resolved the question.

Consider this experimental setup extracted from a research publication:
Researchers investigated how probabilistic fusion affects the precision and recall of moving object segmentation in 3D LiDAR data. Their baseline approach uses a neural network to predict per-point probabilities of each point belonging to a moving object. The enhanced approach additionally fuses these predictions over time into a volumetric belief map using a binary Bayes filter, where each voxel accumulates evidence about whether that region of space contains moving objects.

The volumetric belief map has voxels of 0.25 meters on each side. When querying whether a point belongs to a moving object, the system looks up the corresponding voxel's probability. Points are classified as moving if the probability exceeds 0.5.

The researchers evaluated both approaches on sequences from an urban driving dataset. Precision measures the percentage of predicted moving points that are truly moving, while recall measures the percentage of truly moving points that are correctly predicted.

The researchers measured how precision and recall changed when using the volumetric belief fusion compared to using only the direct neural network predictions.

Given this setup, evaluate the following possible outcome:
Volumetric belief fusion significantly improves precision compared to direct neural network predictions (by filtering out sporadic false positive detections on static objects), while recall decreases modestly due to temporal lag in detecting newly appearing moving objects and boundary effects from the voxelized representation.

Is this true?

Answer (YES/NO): NO